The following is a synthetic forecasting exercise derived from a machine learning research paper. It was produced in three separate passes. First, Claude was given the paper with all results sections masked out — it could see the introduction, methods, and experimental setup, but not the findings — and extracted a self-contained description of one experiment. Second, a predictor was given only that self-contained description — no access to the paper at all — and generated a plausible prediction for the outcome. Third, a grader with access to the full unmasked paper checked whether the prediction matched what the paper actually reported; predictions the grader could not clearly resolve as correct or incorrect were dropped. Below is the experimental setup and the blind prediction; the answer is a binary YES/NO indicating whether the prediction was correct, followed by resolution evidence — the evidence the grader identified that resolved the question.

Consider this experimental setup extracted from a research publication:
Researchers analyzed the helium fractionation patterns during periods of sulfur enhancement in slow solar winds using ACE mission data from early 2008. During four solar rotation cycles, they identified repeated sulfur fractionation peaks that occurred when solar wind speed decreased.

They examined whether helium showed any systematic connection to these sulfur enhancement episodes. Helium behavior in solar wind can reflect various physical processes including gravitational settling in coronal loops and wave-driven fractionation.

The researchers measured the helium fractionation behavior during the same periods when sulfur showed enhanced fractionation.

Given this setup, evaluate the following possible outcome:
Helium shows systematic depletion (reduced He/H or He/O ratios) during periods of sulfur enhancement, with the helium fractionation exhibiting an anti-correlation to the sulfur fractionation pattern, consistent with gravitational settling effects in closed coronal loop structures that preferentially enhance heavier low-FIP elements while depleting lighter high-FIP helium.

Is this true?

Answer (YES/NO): NO